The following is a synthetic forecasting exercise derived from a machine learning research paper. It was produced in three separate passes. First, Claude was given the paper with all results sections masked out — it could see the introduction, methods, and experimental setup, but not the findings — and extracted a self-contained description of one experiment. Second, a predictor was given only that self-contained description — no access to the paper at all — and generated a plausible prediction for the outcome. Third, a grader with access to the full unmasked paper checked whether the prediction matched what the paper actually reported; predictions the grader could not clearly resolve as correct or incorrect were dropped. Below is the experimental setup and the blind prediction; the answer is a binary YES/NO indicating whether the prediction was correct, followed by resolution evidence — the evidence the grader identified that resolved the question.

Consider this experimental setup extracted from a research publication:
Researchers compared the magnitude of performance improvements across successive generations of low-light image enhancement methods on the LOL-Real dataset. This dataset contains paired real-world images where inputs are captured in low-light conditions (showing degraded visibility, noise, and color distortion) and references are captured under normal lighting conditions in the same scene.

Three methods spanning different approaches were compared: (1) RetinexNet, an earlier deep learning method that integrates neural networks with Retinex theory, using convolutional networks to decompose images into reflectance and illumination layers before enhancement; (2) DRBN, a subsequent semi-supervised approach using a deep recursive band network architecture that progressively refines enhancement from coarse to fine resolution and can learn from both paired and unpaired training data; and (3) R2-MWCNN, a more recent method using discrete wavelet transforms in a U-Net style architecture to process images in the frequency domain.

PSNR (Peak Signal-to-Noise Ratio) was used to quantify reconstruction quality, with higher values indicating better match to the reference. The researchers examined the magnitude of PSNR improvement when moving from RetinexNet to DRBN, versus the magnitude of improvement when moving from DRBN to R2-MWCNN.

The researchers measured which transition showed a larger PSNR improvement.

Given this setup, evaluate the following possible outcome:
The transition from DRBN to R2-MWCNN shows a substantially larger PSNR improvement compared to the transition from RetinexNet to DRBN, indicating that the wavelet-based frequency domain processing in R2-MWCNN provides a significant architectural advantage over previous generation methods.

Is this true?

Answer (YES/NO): NO